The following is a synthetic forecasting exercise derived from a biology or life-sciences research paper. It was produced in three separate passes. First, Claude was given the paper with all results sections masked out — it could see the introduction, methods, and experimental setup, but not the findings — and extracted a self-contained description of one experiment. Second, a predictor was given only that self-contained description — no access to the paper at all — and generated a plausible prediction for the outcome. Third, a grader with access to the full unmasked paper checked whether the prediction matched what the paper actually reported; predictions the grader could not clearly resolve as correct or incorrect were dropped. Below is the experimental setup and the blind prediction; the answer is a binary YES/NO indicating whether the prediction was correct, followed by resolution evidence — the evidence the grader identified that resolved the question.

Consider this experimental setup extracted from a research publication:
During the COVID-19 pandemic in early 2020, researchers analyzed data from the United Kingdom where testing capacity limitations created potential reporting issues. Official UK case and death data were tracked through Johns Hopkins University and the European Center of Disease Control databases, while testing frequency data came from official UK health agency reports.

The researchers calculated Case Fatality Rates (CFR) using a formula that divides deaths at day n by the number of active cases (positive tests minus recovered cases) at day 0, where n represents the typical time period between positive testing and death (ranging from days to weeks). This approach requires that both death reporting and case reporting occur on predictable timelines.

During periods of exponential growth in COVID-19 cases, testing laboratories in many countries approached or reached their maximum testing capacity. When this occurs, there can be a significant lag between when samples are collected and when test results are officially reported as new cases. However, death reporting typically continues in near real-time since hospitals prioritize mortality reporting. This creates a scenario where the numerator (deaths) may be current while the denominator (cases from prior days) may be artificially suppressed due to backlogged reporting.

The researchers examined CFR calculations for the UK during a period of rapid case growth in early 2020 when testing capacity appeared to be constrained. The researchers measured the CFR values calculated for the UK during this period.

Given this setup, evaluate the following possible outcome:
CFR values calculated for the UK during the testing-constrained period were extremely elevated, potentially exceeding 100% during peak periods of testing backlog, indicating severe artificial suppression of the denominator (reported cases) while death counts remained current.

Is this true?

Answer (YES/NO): YES